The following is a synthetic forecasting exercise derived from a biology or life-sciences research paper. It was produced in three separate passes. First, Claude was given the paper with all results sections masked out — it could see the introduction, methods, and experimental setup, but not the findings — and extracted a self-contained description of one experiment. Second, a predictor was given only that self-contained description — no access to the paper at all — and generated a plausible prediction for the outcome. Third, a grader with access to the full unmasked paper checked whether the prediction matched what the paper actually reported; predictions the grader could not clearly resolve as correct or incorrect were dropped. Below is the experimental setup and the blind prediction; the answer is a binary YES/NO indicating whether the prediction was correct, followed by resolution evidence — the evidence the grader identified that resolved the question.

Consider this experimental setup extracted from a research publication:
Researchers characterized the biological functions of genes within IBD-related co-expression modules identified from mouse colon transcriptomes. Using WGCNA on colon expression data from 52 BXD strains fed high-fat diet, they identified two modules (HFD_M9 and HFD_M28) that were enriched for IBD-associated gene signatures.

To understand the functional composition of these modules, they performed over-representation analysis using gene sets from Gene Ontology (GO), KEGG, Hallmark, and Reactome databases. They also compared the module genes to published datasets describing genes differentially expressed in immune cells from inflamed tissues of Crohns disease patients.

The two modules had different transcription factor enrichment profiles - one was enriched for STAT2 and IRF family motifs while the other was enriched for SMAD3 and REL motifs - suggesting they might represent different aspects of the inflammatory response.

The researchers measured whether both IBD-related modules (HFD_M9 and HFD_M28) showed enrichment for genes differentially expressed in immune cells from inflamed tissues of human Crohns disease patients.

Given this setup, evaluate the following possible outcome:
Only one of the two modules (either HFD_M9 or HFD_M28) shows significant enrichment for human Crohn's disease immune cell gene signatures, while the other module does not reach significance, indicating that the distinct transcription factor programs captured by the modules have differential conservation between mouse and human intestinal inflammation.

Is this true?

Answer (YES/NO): NO